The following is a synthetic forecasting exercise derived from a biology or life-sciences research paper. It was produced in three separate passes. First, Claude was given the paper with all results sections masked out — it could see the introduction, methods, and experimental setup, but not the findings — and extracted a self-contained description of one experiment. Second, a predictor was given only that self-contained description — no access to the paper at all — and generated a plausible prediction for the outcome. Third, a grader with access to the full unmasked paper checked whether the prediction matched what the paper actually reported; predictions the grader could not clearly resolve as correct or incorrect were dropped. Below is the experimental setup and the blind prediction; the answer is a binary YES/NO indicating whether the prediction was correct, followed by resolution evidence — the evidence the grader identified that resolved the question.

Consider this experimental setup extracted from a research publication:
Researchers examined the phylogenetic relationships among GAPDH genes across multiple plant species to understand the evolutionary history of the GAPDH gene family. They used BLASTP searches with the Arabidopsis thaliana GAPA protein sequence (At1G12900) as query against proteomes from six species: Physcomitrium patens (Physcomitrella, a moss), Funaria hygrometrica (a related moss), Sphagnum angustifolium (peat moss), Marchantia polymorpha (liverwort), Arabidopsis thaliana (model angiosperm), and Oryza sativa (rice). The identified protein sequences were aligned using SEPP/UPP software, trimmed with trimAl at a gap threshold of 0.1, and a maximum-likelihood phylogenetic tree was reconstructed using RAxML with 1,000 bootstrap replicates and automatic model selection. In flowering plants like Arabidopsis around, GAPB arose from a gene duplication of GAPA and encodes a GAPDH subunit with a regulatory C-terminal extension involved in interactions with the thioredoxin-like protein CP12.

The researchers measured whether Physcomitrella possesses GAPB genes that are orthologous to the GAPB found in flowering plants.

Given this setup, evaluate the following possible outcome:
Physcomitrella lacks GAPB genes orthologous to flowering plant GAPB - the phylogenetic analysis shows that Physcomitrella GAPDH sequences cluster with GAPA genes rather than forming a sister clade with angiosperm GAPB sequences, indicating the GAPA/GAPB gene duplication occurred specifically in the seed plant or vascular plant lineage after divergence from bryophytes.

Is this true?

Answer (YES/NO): YES